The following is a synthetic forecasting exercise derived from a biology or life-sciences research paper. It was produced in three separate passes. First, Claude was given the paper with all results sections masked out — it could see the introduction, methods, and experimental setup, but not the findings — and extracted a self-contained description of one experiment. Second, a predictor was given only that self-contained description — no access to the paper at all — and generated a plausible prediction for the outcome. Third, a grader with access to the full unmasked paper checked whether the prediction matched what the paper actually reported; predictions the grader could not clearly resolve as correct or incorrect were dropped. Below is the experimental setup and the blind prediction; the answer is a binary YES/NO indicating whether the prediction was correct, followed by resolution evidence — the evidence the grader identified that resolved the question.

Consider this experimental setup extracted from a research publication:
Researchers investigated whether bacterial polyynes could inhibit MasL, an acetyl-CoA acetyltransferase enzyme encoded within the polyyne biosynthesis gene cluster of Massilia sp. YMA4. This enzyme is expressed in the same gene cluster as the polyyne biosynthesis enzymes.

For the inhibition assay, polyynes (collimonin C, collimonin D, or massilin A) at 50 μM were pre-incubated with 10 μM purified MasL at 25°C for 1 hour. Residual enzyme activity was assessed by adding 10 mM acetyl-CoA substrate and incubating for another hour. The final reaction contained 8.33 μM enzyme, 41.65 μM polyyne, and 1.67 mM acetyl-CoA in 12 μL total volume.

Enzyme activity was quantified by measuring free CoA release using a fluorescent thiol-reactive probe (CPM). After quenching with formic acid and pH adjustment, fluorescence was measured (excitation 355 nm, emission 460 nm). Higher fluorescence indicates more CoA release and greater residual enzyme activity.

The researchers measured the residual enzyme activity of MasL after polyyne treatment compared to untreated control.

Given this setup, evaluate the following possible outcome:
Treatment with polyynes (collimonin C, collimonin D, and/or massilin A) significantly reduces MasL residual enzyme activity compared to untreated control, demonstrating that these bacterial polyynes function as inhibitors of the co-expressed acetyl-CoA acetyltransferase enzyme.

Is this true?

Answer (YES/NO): YES